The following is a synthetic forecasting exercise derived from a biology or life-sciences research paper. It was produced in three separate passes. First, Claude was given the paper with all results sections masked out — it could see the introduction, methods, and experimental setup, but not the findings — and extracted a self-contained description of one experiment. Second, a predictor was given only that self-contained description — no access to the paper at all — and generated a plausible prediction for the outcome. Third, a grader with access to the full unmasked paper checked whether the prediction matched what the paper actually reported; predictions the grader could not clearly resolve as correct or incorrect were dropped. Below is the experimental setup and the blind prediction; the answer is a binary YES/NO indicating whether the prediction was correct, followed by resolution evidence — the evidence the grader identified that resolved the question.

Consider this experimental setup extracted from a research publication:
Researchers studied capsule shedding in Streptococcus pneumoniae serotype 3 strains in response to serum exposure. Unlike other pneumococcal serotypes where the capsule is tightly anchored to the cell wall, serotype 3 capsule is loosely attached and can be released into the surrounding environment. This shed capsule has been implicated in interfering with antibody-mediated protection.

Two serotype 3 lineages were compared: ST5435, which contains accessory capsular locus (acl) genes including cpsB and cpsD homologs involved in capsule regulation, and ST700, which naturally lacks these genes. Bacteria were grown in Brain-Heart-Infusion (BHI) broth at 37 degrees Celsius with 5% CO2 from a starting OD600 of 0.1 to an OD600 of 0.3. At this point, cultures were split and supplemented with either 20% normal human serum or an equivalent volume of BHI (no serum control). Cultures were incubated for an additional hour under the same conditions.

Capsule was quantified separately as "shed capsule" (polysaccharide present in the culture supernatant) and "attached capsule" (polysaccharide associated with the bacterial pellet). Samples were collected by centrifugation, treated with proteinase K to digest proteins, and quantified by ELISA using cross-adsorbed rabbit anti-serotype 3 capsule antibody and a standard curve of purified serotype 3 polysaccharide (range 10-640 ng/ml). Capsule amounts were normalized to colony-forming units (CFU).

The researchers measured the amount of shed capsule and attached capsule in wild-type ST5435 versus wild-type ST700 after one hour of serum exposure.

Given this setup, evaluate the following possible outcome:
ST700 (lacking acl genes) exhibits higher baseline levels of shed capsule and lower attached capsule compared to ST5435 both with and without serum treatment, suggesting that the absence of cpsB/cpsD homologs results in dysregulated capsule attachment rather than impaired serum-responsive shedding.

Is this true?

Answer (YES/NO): NO